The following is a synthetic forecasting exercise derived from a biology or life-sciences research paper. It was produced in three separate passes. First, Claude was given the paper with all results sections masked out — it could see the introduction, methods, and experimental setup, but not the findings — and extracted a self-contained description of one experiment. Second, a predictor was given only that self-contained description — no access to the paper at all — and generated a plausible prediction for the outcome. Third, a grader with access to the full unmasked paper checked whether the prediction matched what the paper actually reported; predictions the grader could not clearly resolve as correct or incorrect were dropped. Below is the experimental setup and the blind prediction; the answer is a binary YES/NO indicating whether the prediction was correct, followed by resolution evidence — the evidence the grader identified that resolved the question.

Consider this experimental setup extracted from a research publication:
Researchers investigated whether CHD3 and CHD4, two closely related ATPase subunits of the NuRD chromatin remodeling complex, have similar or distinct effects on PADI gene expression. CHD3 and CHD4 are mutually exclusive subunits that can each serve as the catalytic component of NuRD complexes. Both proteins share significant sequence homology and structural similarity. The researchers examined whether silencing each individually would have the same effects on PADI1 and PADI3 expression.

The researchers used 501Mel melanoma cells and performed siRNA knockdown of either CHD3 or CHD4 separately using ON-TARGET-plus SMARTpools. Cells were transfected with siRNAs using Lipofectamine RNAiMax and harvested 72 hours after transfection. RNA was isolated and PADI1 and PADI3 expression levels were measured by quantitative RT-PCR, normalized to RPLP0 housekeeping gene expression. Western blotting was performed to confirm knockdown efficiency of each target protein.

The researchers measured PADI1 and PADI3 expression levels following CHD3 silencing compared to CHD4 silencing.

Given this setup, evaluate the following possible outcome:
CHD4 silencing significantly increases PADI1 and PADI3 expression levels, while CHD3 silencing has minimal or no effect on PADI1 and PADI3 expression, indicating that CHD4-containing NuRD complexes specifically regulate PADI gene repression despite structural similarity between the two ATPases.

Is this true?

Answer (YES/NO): YES